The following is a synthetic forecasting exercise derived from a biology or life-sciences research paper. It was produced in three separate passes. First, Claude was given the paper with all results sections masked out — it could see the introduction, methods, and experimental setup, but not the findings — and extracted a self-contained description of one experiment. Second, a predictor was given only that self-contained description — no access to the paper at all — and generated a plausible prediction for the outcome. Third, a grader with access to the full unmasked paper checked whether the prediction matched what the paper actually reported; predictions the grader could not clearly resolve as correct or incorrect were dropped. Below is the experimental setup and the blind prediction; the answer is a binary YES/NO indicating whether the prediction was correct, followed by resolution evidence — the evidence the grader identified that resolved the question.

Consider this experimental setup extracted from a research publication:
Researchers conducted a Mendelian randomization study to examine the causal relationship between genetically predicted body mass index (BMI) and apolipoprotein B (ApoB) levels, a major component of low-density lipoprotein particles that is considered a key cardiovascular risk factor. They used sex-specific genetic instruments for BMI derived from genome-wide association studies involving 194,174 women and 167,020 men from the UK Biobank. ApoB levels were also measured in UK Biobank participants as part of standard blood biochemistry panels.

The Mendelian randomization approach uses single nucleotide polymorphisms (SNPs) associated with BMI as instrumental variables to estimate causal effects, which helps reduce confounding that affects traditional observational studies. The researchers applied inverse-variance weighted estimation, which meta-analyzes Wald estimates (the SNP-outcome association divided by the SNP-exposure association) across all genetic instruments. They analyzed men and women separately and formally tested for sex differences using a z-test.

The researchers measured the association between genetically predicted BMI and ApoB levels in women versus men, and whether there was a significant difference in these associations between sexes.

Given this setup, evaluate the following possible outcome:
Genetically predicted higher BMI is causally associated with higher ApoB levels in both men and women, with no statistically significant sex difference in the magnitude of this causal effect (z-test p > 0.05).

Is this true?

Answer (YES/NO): NO